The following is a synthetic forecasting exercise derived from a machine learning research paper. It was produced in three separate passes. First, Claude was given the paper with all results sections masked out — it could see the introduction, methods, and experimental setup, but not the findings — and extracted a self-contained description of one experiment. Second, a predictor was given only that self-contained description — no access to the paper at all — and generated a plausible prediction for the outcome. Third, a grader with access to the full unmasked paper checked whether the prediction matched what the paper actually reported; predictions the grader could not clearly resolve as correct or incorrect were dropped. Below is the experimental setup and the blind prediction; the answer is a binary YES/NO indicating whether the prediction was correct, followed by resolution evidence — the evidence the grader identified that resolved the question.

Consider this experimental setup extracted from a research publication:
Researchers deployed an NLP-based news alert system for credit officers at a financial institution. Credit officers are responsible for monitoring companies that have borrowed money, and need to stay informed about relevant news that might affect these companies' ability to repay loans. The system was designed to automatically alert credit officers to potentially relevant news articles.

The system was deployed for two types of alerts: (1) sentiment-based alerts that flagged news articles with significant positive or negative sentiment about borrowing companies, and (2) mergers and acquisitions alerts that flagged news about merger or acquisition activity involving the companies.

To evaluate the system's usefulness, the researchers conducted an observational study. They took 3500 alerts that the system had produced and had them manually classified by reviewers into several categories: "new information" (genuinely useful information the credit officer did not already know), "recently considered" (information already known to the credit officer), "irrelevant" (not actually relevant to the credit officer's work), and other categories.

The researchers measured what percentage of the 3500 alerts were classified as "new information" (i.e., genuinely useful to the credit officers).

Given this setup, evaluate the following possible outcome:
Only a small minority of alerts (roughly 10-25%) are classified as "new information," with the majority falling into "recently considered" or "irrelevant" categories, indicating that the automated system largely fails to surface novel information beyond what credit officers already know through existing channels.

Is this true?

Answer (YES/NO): YES